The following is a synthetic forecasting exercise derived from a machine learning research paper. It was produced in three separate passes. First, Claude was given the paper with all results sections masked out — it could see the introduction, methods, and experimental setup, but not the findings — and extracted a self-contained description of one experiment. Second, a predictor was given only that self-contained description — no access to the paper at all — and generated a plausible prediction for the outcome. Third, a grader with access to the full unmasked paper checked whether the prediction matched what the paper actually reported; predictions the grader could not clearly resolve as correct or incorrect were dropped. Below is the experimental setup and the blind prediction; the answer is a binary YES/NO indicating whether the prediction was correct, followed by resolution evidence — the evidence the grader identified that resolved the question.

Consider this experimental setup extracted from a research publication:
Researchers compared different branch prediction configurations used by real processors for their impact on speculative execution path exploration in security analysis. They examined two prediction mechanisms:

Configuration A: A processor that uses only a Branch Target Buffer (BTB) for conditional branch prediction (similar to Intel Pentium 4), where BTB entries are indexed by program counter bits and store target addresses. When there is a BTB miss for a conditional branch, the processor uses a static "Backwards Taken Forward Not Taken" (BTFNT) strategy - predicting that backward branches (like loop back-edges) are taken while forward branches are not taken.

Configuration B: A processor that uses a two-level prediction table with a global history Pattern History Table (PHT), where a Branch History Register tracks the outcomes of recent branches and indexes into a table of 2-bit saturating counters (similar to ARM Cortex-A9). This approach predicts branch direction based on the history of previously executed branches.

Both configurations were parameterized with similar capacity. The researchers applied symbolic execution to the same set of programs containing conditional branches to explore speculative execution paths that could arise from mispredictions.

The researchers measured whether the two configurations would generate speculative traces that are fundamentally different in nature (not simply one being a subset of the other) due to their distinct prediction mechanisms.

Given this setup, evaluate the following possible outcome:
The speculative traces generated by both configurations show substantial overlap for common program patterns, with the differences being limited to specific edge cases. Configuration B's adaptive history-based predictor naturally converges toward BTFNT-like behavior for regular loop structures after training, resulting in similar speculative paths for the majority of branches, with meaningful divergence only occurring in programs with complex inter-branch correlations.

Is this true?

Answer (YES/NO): NO